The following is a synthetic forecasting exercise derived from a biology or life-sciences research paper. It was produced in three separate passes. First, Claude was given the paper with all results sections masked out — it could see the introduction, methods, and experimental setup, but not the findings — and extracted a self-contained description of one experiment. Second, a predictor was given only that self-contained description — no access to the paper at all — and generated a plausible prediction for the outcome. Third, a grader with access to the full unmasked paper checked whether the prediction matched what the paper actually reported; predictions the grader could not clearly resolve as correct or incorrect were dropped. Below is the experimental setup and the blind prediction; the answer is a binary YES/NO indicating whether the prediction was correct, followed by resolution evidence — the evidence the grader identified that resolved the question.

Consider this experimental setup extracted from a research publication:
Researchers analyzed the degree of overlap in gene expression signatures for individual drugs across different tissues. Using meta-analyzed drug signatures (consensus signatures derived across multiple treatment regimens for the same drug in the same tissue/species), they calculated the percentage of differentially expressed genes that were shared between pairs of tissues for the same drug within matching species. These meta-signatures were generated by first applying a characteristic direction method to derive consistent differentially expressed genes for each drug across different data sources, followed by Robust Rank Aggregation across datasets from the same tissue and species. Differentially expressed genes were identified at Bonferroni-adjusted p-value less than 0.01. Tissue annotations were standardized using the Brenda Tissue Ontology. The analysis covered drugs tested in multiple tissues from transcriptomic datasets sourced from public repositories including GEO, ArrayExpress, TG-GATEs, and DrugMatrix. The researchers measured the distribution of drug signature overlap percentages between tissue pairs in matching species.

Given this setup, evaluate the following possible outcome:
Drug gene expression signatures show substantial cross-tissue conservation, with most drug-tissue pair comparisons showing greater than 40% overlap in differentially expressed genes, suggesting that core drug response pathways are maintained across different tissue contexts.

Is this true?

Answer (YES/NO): NO